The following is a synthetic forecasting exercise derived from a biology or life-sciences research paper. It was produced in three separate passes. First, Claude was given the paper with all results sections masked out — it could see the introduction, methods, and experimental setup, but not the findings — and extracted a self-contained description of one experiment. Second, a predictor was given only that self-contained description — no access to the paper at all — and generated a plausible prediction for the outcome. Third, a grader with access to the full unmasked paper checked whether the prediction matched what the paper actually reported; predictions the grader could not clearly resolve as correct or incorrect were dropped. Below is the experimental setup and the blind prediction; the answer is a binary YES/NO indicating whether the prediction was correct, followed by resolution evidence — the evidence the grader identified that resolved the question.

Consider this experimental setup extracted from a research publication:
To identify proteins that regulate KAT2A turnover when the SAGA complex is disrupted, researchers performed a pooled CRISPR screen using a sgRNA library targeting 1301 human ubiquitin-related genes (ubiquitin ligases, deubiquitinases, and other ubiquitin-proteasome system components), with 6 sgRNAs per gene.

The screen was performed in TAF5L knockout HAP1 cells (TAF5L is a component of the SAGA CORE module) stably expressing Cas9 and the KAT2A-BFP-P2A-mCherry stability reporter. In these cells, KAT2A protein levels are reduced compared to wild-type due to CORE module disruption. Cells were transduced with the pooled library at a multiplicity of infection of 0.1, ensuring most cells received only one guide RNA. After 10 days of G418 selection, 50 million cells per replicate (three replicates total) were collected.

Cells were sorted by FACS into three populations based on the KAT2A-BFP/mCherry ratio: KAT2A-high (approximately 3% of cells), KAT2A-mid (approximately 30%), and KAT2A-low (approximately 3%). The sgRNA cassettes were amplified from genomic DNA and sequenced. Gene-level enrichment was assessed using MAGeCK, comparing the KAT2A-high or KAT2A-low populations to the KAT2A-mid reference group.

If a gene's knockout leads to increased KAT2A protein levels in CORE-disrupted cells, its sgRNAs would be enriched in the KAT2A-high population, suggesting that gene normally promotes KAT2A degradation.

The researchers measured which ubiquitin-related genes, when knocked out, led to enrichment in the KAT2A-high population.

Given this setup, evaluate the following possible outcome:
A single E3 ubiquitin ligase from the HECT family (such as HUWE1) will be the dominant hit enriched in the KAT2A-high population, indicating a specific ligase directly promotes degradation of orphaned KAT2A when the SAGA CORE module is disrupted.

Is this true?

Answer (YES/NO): NO